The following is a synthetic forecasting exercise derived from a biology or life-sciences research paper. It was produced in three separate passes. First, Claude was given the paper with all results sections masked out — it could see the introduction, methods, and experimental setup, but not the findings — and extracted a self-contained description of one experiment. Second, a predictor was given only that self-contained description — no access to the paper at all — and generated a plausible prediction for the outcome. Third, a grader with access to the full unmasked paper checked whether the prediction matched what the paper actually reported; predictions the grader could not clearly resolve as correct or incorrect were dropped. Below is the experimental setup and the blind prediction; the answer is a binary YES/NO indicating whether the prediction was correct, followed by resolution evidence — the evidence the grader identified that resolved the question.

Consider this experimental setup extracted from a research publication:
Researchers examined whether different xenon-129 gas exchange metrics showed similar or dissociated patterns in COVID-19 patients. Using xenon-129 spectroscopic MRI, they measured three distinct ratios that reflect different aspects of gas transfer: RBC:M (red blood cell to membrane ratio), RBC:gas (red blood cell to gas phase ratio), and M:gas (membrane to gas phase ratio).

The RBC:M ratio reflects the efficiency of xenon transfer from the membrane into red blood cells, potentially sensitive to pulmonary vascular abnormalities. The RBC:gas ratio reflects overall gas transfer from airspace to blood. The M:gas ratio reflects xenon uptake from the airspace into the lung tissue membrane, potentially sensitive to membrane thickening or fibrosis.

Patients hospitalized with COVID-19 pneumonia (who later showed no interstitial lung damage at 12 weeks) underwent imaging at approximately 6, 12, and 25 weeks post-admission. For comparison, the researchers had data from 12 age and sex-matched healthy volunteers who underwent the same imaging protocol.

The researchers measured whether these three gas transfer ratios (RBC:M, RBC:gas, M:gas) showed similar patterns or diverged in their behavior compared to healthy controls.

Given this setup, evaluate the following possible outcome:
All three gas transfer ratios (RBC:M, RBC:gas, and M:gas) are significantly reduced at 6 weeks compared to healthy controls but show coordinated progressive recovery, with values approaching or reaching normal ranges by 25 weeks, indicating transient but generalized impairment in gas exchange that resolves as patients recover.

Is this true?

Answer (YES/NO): NO